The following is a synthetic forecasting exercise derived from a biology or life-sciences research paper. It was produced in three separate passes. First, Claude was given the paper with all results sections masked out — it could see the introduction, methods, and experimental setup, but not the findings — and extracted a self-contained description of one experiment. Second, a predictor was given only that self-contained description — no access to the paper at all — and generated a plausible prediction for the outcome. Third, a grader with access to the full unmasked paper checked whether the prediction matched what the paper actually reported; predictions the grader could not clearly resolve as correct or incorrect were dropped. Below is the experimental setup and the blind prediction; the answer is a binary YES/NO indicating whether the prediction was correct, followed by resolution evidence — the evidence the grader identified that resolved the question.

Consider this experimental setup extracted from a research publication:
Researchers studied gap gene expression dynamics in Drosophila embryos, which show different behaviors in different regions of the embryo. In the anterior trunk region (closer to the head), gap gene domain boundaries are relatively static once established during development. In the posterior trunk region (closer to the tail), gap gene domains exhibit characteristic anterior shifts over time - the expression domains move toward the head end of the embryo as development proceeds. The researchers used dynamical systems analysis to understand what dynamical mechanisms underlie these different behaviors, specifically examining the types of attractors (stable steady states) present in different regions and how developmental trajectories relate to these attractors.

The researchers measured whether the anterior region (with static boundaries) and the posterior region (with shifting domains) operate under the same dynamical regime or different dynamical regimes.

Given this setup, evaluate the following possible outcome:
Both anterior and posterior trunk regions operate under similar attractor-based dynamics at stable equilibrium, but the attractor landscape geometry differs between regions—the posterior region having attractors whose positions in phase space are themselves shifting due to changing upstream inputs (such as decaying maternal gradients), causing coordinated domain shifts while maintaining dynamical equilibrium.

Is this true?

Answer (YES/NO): NO